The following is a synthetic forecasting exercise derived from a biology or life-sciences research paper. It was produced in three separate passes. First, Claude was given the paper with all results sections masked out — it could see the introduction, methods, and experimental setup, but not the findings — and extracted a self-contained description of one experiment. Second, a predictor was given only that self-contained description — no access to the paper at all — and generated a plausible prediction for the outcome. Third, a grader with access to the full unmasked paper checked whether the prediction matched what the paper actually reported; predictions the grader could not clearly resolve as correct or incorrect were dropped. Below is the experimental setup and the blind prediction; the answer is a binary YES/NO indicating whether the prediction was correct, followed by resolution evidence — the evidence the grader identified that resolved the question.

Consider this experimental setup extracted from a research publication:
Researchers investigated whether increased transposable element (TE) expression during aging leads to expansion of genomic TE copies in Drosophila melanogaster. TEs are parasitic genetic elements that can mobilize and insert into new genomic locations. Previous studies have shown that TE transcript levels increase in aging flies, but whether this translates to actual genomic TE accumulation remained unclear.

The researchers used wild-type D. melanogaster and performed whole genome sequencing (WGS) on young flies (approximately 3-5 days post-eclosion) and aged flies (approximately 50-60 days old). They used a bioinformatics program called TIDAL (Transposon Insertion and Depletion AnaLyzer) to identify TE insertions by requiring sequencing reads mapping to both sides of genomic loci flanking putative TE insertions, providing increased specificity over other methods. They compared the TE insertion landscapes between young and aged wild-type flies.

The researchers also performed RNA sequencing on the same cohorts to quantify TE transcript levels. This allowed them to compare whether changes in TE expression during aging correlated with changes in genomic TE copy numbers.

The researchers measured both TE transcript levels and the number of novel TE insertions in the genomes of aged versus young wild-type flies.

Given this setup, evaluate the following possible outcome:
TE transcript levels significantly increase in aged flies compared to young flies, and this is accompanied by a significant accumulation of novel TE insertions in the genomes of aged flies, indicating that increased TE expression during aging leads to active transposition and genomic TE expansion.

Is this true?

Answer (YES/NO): NO